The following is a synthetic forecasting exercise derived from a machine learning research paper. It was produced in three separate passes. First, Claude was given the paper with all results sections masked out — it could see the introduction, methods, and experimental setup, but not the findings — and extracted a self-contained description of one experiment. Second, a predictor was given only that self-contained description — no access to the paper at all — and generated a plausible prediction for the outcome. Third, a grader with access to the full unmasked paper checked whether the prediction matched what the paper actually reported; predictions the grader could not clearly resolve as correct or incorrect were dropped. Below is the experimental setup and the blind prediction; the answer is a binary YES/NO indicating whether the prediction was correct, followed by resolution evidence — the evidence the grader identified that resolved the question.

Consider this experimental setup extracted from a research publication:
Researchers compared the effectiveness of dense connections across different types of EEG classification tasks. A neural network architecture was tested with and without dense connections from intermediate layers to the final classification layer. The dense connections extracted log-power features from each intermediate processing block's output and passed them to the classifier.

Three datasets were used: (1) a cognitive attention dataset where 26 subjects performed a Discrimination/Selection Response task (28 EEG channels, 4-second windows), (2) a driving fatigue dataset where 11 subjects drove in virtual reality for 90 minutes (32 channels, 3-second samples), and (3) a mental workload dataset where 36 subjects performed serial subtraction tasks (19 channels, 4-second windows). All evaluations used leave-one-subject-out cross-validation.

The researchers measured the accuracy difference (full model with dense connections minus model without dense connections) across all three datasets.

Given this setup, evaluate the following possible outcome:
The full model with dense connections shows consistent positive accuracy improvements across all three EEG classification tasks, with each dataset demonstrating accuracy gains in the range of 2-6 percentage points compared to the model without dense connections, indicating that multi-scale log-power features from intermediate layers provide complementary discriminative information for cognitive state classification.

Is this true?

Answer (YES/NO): NO